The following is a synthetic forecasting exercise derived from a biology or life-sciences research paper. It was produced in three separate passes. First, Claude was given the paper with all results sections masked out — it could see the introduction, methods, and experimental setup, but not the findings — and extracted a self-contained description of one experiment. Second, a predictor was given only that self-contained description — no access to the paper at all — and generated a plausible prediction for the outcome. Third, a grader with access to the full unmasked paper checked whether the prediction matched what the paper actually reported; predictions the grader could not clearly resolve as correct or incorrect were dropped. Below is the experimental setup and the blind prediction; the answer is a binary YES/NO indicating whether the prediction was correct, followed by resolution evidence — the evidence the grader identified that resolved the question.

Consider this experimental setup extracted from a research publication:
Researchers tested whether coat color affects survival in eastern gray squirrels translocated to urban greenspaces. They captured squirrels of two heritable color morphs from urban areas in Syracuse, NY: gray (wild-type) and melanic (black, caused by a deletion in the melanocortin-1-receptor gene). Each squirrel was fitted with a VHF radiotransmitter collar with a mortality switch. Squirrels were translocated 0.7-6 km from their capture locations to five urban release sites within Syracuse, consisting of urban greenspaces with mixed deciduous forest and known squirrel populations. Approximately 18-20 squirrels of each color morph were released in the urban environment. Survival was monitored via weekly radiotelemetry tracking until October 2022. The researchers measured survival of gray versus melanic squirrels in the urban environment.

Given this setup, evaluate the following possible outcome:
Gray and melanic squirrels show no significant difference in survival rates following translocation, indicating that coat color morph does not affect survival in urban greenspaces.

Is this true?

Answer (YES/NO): YES